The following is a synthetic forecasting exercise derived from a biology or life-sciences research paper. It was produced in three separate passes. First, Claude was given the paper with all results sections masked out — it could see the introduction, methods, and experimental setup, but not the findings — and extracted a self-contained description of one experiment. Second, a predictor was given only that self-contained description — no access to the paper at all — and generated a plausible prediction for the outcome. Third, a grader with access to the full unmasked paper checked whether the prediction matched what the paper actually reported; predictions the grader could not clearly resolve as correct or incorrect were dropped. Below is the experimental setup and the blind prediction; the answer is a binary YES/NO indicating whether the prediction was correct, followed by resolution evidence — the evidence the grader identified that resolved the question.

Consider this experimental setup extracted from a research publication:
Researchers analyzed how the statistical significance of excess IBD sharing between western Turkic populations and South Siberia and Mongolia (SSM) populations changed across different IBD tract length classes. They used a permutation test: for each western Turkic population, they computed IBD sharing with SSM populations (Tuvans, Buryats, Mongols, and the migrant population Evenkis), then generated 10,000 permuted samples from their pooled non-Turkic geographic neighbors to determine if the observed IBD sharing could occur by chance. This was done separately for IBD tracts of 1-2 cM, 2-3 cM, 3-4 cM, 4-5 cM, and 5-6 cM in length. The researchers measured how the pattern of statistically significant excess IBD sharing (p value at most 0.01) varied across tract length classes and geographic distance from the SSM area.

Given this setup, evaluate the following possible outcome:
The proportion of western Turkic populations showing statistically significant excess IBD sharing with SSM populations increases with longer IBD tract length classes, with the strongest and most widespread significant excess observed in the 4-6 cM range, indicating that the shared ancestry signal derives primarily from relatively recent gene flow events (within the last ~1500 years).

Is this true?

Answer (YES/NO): NO